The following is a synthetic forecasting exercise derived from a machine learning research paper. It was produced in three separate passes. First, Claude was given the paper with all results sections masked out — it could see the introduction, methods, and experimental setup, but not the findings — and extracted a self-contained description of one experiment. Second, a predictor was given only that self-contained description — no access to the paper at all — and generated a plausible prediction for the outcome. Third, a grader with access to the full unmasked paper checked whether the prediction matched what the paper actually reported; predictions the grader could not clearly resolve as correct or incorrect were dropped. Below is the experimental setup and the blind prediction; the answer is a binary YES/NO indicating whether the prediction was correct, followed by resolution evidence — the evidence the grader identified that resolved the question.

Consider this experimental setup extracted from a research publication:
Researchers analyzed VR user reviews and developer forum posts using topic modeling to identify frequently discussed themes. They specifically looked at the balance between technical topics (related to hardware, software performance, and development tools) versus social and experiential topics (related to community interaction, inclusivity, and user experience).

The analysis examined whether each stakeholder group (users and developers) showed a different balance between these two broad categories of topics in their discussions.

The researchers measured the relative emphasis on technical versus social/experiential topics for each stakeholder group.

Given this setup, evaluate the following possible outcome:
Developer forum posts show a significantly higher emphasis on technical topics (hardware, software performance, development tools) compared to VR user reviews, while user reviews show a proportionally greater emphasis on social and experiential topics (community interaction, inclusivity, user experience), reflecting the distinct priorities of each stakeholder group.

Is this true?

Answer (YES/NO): YES